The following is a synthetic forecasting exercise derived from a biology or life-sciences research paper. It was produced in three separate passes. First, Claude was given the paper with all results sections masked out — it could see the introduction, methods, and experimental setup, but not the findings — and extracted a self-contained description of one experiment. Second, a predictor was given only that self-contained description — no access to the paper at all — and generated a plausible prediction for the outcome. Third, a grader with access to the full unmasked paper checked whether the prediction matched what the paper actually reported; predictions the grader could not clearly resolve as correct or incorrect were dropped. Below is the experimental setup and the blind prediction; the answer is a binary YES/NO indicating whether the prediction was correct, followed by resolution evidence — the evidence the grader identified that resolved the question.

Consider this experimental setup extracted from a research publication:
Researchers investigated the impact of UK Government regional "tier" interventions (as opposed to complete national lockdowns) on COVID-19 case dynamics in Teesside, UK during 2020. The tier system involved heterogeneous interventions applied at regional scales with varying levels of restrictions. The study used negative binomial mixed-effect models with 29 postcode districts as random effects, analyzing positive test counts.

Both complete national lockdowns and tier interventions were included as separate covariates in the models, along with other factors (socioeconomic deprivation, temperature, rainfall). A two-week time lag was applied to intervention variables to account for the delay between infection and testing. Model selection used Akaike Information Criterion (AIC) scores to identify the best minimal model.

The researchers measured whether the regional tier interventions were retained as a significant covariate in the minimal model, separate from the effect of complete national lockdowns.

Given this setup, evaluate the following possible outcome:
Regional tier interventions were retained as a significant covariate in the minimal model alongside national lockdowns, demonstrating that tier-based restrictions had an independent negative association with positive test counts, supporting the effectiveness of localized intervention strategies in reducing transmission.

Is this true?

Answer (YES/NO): NO